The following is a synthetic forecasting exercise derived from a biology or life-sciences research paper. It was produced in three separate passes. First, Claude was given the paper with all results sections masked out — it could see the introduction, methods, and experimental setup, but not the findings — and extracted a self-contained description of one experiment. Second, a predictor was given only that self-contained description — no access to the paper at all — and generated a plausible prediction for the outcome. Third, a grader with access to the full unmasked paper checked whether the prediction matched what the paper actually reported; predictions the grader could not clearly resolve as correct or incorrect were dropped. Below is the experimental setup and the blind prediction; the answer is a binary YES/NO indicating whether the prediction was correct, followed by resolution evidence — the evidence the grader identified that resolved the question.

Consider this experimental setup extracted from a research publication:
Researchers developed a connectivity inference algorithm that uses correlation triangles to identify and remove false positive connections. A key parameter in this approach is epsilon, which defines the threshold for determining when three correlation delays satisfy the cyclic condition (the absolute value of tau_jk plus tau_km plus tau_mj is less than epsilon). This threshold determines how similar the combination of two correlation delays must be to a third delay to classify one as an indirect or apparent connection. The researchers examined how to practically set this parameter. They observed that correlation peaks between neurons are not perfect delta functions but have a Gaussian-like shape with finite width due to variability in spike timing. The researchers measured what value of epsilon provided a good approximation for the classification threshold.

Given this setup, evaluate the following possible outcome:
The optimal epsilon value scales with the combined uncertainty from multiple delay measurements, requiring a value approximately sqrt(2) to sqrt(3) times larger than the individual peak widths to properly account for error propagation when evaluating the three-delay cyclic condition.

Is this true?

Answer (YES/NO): NO